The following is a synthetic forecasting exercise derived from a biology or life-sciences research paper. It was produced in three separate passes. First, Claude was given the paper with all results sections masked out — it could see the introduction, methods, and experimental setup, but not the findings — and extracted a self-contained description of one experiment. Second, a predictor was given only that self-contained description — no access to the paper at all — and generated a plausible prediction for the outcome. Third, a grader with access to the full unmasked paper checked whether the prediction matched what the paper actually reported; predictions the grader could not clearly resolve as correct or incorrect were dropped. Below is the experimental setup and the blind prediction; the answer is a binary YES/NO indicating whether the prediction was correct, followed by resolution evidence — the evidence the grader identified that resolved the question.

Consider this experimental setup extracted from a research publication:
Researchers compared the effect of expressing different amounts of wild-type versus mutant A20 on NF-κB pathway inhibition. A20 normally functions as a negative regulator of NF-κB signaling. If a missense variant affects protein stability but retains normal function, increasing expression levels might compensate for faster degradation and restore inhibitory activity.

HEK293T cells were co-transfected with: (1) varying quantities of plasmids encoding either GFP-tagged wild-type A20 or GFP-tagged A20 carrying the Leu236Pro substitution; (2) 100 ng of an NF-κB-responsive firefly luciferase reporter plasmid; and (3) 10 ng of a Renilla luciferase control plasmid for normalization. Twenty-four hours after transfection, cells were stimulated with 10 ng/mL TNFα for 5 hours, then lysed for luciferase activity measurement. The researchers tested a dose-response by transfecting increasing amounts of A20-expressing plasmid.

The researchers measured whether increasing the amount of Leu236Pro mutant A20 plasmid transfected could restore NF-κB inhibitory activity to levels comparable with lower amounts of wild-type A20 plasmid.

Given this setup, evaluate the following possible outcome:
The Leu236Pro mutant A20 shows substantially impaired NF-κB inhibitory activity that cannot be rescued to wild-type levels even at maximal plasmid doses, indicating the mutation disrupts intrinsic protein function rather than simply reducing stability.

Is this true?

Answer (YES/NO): YES